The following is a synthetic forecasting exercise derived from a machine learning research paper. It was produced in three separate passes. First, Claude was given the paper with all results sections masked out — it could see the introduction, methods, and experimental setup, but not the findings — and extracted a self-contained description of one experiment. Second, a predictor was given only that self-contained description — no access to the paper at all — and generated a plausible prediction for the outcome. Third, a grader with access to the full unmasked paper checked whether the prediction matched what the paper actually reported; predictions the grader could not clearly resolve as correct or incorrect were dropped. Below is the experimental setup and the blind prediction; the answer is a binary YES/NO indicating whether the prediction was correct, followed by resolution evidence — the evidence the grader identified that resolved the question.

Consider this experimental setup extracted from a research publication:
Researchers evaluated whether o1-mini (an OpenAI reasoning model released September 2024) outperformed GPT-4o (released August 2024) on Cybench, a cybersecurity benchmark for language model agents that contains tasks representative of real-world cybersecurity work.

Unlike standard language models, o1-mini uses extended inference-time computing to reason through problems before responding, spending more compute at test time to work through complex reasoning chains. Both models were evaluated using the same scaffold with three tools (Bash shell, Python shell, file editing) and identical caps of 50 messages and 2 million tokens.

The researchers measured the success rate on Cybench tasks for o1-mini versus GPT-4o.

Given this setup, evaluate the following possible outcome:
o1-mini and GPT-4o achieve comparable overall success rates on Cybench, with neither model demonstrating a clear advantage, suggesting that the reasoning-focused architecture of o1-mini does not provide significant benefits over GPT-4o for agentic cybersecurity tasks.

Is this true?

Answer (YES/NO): YES